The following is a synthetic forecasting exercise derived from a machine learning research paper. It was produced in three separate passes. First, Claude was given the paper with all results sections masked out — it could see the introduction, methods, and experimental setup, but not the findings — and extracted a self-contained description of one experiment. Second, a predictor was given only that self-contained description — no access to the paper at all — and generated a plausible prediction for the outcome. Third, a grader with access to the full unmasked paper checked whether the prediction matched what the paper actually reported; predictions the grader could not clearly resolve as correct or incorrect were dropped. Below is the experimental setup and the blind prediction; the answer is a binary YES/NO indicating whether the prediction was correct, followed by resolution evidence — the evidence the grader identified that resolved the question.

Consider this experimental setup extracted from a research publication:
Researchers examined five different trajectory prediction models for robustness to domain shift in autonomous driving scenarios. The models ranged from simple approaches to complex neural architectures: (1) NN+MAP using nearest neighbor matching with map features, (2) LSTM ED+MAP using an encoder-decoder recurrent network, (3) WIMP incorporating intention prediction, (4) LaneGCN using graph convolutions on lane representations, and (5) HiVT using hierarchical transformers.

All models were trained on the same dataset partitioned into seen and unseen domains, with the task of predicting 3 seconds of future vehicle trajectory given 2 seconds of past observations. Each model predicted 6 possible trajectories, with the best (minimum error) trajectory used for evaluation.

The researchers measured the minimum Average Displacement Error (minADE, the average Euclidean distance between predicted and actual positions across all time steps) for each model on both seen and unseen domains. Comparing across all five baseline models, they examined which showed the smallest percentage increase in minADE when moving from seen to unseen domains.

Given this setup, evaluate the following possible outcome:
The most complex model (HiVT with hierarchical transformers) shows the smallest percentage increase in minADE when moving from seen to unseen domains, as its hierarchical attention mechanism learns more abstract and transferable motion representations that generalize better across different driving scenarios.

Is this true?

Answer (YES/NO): NO